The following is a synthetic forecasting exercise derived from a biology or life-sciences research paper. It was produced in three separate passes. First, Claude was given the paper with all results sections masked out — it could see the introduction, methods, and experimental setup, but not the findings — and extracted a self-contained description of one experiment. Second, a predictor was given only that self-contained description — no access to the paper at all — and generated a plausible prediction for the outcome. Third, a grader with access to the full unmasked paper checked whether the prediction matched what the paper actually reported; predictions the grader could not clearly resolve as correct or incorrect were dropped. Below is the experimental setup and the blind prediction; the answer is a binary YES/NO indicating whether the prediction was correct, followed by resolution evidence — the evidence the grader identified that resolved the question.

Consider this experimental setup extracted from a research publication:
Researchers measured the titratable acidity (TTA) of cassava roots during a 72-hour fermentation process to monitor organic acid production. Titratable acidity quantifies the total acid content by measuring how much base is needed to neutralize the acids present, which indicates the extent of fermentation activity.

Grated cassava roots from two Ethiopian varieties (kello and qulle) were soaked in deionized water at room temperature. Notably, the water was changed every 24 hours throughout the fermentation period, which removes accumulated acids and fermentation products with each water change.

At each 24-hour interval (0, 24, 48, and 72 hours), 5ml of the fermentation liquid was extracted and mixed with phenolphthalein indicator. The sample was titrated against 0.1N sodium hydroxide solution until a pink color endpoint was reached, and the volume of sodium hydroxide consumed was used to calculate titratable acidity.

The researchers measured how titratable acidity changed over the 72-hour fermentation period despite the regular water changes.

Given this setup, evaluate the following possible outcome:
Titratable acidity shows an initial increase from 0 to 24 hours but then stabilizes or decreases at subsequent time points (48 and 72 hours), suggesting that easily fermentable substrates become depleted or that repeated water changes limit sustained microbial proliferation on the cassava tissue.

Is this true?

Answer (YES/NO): NO